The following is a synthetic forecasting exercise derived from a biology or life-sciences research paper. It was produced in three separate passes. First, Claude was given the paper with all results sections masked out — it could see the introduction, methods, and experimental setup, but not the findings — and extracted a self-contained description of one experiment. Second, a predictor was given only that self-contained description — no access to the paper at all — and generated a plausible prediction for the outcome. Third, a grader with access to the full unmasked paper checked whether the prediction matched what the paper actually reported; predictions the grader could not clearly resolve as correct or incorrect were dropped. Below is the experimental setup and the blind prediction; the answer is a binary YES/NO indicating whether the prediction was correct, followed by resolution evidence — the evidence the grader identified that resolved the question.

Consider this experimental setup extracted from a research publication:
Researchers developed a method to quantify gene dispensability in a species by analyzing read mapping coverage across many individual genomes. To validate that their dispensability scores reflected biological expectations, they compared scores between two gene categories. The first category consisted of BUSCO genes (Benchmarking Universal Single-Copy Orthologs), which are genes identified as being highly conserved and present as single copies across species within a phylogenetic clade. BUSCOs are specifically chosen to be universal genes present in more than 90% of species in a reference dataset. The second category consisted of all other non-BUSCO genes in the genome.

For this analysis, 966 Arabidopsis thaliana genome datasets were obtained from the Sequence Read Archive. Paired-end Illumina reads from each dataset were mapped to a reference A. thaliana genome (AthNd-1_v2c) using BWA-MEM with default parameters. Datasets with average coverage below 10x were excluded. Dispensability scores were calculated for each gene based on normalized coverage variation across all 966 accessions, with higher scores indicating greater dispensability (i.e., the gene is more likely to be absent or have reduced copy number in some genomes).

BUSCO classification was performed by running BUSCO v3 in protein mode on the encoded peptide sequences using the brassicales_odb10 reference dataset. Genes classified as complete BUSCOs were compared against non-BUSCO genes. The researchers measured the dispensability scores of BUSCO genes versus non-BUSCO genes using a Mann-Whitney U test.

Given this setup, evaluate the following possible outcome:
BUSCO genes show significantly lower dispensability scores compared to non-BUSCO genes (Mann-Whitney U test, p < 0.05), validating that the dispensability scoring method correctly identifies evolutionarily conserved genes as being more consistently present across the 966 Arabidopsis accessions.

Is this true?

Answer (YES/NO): YES